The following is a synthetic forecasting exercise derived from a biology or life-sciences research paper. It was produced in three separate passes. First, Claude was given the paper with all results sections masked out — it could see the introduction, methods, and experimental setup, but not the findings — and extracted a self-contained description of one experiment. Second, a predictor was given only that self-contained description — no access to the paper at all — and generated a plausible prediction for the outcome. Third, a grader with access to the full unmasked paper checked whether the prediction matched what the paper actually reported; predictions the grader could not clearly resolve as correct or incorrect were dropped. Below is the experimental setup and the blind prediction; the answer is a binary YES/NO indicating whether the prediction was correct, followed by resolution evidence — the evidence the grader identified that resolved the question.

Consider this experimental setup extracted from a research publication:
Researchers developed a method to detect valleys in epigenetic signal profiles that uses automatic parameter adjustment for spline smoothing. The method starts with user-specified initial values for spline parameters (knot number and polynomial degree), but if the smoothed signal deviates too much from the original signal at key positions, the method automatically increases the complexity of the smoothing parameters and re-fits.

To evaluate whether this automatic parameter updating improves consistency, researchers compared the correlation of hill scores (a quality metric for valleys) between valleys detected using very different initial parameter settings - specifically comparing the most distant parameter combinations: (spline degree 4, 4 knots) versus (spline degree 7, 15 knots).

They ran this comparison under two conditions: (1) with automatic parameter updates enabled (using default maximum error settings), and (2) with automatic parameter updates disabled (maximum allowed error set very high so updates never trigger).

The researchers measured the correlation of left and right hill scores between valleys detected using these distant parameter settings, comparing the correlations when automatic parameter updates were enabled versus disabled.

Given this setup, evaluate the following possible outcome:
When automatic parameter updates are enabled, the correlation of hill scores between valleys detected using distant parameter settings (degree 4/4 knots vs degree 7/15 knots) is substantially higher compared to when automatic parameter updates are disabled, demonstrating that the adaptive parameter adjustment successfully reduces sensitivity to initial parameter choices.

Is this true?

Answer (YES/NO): YES